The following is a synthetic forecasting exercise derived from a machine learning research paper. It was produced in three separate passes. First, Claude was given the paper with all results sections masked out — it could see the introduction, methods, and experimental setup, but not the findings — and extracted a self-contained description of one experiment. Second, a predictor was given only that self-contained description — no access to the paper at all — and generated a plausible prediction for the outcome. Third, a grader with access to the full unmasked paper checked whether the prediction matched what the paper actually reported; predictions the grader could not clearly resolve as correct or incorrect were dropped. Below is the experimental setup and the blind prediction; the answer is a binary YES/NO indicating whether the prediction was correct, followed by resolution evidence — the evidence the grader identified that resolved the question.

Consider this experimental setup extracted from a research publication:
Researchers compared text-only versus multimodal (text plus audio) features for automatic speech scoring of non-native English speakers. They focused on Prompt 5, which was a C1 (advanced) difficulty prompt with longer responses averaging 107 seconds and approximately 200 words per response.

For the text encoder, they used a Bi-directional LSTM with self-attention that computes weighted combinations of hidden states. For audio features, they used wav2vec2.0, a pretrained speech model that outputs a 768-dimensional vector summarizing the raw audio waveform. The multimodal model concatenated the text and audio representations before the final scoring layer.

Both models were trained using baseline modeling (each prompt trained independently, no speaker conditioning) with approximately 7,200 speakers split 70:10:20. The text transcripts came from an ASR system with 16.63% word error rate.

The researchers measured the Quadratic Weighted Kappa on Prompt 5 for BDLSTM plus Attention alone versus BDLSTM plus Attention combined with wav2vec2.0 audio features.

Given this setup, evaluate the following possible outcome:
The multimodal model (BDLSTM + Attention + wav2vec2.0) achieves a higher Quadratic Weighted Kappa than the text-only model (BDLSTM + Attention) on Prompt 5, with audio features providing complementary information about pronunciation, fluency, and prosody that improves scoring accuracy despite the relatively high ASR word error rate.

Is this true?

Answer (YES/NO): YES